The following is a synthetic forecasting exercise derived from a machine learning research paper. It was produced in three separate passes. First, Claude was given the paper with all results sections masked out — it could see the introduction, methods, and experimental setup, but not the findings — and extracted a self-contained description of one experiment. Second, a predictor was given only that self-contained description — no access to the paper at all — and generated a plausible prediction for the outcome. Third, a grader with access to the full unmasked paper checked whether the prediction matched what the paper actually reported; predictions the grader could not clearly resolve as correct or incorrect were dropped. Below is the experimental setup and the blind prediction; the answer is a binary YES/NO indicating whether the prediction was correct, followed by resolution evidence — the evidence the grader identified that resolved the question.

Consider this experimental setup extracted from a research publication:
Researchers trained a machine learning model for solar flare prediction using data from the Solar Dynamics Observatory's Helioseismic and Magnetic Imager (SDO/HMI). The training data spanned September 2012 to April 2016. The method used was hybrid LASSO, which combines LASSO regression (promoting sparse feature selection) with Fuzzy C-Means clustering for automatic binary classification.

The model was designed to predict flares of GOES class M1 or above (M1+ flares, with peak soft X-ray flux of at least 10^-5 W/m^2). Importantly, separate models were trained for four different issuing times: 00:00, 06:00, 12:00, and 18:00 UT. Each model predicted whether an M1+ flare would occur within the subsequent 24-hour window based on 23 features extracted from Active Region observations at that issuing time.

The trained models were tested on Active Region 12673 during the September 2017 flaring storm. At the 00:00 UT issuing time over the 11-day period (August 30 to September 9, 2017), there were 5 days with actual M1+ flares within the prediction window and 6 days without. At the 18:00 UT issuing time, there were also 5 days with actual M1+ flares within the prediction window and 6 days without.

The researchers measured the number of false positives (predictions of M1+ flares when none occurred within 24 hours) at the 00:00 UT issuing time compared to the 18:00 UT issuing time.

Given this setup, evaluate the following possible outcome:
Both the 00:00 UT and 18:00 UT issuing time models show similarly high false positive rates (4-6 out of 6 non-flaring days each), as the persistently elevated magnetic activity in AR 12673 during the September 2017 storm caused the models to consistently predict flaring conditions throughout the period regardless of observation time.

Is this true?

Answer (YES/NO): NO